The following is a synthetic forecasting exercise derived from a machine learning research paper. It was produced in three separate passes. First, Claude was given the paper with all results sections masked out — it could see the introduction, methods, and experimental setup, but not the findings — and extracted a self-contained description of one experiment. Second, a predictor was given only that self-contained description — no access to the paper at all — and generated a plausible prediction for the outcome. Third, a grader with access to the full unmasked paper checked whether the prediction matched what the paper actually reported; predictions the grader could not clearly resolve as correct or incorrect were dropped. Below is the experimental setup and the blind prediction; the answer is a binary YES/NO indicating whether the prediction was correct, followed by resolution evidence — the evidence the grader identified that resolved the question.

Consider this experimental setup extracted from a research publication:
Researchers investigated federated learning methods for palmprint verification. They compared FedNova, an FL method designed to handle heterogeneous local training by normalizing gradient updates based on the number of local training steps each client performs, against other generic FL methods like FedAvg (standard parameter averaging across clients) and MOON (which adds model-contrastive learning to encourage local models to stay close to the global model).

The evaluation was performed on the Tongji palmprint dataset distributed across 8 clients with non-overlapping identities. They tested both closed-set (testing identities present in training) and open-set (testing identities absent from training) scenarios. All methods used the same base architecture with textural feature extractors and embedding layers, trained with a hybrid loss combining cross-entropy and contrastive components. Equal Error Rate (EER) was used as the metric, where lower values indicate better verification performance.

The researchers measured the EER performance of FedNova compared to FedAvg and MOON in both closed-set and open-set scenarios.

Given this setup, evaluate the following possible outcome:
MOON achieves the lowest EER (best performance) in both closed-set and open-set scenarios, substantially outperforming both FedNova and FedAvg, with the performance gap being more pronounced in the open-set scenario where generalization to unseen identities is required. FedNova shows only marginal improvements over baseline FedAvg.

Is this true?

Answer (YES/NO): NO